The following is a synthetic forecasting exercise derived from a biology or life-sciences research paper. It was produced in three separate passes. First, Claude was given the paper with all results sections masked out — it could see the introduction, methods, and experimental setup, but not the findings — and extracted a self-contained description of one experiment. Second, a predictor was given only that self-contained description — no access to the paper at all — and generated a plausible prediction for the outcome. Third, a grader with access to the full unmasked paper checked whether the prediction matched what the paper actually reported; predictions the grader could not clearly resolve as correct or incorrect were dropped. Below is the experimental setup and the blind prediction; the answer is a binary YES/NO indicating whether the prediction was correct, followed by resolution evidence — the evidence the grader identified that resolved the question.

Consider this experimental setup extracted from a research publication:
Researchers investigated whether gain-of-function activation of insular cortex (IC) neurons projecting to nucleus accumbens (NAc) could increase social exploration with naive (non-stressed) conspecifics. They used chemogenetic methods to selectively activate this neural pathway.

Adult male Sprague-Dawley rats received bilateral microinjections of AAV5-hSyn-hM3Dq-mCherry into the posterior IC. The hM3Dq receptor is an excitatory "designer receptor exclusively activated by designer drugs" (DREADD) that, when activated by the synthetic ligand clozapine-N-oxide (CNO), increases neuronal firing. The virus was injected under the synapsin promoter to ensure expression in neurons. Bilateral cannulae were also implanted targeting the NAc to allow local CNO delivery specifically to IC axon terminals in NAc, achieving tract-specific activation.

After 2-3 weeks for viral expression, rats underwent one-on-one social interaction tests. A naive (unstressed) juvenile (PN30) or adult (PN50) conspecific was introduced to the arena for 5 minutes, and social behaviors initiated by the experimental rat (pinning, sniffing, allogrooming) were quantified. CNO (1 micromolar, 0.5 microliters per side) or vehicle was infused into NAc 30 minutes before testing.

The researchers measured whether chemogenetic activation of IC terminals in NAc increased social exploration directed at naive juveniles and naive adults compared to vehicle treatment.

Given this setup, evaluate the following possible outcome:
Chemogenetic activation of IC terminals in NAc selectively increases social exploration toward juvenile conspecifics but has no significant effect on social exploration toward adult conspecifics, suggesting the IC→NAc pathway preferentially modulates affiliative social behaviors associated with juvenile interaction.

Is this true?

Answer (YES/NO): YES